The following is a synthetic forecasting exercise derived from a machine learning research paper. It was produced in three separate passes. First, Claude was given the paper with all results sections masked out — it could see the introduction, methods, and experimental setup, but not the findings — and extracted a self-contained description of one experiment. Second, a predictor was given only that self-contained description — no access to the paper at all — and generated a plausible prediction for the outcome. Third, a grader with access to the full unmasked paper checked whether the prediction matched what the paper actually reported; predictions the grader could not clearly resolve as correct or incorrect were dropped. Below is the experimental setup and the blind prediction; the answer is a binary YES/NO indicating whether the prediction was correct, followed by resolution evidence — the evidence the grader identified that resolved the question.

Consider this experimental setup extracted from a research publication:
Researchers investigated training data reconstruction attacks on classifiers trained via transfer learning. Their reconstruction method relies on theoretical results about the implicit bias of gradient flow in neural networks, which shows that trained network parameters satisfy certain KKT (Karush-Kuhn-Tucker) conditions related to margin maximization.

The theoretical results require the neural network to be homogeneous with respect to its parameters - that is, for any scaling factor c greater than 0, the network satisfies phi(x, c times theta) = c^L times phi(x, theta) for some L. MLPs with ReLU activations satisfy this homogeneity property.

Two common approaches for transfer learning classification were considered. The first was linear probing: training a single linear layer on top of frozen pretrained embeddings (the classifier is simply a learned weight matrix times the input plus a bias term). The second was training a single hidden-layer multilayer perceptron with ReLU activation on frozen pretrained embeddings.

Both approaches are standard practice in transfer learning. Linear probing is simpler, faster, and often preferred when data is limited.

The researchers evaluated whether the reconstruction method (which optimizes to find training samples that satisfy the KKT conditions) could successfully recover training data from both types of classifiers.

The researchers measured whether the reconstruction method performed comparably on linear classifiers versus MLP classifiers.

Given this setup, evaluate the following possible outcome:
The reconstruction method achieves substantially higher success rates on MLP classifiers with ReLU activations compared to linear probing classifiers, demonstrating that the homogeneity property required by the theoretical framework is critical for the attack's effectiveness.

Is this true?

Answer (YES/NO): NO